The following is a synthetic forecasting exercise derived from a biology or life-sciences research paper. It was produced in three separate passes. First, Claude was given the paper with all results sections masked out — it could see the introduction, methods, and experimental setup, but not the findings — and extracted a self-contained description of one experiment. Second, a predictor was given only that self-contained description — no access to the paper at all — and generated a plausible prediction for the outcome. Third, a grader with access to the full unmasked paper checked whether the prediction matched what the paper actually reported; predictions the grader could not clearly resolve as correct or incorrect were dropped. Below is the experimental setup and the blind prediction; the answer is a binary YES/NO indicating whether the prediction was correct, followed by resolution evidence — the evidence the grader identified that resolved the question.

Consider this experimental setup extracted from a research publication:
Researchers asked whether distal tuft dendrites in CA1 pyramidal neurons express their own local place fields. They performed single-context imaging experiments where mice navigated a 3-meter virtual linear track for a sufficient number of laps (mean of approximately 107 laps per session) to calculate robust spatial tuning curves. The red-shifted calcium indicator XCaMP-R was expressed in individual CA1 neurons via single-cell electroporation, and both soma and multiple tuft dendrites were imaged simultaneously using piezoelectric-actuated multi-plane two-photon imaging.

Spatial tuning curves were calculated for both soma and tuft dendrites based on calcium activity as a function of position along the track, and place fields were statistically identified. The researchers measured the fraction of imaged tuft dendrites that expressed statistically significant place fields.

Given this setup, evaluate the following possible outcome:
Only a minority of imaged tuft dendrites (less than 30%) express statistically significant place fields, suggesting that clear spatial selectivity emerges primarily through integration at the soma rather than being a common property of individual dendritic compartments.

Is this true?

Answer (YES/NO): NO